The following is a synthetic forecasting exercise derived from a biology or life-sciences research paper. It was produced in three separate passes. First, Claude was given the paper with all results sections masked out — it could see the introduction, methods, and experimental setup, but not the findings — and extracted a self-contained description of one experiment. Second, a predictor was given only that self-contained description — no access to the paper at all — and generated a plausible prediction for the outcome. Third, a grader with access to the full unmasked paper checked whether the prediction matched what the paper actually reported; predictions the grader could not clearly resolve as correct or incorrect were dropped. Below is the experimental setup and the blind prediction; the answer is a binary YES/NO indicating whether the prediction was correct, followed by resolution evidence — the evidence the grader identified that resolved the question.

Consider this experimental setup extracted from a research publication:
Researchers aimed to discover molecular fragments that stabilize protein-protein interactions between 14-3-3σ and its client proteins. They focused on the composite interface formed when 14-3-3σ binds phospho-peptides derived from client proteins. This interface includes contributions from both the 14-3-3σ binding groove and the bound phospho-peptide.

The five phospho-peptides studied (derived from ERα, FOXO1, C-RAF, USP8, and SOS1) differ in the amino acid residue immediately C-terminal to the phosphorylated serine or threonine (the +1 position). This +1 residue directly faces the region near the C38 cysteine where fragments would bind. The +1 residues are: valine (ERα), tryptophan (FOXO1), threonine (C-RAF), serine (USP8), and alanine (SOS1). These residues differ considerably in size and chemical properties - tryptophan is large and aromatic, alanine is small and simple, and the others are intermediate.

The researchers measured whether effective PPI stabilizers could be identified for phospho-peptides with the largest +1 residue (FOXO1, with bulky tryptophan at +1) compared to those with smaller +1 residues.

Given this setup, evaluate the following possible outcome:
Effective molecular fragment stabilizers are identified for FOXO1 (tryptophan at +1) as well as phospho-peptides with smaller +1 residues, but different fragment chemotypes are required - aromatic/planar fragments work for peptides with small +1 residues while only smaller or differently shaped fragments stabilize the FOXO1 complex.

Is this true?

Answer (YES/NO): NO